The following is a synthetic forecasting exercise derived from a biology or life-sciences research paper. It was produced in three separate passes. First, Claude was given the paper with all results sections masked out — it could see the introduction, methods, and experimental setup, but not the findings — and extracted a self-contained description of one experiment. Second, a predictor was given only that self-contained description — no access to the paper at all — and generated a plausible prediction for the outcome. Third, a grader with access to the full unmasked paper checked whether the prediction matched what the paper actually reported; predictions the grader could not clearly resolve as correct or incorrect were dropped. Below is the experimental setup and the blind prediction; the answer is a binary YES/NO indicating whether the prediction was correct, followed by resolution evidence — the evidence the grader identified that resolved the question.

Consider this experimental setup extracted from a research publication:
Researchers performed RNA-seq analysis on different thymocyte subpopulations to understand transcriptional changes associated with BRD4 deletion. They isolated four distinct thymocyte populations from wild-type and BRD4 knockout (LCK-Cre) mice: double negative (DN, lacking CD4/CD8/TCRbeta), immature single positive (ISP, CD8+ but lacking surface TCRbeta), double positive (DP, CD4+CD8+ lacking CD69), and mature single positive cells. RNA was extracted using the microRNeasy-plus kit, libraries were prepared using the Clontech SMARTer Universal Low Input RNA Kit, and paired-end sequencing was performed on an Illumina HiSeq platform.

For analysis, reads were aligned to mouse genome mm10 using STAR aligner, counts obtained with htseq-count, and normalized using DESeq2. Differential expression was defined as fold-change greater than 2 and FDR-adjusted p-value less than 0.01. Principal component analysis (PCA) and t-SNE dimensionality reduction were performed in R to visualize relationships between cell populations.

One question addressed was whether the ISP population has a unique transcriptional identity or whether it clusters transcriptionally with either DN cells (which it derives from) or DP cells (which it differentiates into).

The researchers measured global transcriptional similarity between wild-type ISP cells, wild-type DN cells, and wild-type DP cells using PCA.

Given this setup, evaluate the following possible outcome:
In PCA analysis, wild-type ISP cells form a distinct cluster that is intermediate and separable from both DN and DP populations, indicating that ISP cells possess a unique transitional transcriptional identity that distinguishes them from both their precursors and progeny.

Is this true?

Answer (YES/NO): NO